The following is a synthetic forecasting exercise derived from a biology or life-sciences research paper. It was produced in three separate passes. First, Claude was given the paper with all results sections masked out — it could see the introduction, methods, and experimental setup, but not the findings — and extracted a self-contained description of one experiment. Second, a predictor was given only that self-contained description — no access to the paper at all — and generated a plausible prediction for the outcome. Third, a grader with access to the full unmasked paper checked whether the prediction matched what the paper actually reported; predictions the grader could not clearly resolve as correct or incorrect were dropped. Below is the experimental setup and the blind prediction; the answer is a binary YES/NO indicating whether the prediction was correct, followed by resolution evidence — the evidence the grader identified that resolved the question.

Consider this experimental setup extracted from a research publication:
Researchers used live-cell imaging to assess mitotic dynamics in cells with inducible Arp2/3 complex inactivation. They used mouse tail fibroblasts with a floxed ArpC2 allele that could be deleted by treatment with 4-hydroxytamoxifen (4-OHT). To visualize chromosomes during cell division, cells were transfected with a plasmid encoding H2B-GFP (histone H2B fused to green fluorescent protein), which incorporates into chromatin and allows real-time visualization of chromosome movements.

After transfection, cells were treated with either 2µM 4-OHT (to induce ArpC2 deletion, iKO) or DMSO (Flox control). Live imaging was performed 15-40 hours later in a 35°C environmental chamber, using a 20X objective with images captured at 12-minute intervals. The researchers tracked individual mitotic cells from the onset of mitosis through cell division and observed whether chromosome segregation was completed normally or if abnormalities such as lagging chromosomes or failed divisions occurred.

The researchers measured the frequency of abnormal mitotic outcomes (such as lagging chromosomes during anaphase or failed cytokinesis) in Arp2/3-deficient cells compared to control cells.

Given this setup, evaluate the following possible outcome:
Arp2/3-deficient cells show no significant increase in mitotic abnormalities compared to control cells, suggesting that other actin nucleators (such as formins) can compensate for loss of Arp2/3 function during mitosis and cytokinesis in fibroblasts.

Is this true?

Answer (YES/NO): NO